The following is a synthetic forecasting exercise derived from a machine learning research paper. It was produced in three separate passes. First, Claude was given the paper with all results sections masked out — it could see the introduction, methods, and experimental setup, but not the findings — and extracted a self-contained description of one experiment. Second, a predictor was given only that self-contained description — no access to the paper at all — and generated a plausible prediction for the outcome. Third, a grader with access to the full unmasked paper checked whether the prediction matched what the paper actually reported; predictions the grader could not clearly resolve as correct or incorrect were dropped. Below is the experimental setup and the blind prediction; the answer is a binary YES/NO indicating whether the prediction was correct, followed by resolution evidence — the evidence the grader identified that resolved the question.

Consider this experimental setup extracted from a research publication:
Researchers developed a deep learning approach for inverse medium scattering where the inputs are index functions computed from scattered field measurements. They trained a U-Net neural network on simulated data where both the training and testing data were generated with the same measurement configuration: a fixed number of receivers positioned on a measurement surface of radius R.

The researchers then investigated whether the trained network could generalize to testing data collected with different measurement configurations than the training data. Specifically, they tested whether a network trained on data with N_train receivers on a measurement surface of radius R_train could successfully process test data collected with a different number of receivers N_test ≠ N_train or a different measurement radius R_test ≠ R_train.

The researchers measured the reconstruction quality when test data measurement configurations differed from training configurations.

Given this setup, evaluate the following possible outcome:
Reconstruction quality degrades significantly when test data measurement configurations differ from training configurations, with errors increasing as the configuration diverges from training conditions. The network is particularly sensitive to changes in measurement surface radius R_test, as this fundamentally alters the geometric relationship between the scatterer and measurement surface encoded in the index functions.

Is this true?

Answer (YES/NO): NO